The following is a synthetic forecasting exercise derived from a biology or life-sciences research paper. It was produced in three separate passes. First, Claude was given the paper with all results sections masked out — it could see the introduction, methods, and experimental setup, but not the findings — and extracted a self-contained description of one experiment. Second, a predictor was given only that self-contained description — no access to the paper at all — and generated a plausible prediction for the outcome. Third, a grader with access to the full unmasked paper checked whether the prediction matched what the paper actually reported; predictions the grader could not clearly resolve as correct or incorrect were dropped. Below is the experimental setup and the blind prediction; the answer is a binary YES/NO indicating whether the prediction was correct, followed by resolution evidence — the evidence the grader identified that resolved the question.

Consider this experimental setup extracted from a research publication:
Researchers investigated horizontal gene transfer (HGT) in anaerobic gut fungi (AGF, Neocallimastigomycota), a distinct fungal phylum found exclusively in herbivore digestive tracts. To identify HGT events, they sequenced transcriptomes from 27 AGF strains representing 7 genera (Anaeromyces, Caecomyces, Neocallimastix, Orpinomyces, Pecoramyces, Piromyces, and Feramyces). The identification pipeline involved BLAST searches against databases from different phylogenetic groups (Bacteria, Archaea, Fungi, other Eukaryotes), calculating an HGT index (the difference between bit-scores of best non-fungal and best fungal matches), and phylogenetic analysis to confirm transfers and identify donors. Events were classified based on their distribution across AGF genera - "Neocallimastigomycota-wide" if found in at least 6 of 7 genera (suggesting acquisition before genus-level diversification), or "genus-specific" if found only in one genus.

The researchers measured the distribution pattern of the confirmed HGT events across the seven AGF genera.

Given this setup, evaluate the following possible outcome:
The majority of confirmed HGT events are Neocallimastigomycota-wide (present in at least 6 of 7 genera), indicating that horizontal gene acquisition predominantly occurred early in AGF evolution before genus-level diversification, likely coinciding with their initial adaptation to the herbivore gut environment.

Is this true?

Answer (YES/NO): YES